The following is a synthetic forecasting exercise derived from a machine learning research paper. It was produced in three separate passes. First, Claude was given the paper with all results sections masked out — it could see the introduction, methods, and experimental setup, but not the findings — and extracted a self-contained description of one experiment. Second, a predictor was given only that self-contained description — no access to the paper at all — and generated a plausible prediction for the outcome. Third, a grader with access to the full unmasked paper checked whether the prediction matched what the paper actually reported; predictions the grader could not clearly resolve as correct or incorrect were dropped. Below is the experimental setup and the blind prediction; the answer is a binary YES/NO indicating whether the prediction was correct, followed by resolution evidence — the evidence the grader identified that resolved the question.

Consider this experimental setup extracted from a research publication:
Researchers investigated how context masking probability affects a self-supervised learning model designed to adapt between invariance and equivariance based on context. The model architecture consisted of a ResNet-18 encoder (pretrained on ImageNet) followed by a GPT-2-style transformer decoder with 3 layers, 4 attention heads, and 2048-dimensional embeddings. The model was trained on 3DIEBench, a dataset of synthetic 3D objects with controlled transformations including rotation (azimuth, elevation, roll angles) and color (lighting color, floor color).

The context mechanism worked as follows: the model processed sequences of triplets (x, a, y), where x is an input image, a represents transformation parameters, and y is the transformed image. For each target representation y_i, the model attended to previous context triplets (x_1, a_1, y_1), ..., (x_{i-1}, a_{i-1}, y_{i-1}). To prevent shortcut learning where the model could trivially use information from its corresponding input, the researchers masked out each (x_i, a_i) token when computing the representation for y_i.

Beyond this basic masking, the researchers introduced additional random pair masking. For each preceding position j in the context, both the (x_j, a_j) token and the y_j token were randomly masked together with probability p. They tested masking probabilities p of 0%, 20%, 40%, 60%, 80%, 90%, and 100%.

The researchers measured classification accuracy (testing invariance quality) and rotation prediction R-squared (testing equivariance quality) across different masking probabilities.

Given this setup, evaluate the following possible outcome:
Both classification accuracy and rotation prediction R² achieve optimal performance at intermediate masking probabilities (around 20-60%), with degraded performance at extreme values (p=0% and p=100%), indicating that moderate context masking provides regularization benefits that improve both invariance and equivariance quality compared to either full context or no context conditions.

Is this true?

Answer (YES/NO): NO